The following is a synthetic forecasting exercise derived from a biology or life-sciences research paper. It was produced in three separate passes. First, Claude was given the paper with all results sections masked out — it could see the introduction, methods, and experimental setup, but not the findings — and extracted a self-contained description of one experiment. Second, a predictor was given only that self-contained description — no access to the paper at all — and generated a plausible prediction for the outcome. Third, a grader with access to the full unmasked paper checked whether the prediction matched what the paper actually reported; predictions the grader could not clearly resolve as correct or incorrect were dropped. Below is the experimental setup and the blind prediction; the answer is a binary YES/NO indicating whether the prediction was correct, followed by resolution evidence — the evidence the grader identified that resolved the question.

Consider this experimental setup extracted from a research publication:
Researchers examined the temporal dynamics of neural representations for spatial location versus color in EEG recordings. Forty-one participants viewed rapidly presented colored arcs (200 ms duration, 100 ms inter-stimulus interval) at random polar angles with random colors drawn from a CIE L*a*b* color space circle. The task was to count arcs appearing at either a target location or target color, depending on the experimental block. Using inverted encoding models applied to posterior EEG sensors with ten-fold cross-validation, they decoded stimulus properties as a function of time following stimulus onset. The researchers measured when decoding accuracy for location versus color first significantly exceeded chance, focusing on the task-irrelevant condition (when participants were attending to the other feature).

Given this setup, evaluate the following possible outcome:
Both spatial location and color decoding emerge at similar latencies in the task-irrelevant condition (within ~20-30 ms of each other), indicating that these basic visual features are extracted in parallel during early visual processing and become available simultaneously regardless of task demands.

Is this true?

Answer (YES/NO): NO